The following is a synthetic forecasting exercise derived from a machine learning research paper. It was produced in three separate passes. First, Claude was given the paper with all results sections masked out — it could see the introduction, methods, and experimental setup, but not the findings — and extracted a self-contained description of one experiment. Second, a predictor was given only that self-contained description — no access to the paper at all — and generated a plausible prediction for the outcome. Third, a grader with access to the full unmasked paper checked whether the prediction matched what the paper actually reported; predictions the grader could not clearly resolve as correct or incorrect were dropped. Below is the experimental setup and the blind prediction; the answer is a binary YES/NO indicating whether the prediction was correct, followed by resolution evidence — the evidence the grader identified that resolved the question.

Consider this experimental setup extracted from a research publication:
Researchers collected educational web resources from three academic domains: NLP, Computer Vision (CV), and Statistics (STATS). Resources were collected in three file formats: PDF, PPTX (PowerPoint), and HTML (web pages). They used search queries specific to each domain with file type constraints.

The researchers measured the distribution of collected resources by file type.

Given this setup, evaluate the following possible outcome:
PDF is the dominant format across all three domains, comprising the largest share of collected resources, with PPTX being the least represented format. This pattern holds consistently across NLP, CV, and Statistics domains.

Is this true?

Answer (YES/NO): NO